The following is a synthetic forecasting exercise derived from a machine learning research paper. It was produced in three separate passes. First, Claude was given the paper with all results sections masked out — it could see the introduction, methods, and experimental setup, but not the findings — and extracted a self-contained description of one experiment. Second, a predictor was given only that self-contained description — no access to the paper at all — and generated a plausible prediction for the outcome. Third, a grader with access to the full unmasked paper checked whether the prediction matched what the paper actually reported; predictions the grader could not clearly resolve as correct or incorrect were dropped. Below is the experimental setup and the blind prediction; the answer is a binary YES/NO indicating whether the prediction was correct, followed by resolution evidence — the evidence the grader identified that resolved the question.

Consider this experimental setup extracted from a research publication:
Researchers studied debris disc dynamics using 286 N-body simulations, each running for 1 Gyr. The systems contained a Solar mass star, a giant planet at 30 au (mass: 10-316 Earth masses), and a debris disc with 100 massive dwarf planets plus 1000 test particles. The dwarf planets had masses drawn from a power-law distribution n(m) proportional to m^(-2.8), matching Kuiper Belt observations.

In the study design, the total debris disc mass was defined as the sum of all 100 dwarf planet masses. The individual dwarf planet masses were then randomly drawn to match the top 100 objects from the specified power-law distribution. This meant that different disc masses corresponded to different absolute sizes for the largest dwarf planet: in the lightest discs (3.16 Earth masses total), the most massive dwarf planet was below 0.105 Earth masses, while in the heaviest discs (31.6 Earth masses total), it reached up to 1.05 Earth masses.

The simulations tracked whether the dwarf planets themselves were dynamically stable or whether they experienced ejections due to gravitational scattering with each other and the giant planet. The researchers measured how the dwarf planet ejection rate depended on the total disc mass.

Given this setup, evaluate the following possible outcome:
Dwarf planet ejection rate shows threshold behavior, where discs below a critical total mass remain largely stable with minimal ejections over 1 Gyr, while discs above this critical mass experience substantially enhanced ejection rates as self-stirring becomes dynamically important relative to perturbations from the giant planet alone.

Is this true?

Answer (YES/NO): NO